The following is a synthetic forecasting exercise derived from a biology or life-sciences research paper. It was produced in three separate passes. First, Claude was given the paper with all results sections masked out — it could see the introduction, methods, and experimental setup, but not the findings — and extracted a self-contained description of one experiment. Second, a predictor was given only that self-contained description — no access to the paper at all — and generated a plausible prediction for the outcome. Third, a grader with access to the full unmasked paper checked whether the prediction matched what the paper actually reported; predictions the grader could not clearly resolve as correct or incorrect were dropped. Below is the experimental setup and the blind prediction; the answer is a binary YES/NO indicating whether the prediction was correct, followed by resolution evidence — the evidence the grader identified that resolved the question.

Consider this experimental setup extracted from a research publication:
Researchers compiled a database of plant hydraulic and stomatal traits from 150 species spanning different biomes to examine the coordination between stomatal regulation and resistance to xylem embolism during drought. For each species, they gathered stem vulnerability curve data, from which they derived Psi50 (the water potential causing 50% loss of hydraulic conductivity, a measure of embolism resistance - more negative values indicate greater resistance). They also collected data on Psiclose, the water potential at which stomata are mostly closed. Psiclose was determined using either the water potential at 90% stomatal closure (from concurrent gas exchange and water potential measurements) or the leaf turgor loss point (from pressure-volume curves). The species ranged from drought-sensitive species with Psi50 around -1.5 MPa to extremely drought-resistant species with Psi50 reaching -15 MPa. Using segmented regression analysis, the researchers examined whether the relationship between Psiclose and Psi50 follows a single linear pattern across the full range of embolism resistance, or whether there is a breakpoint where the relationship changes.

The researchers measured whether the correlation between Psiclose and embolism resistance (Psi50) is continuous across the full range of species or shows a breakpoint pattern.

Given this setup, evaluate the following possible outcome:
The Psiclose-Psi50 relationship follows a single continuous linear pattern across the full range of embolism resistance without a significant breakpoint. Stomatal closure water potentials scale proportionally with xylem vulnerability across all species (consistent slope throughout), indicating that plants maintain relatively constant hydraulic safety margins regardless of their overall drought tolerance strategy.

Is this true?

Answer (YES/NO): NO